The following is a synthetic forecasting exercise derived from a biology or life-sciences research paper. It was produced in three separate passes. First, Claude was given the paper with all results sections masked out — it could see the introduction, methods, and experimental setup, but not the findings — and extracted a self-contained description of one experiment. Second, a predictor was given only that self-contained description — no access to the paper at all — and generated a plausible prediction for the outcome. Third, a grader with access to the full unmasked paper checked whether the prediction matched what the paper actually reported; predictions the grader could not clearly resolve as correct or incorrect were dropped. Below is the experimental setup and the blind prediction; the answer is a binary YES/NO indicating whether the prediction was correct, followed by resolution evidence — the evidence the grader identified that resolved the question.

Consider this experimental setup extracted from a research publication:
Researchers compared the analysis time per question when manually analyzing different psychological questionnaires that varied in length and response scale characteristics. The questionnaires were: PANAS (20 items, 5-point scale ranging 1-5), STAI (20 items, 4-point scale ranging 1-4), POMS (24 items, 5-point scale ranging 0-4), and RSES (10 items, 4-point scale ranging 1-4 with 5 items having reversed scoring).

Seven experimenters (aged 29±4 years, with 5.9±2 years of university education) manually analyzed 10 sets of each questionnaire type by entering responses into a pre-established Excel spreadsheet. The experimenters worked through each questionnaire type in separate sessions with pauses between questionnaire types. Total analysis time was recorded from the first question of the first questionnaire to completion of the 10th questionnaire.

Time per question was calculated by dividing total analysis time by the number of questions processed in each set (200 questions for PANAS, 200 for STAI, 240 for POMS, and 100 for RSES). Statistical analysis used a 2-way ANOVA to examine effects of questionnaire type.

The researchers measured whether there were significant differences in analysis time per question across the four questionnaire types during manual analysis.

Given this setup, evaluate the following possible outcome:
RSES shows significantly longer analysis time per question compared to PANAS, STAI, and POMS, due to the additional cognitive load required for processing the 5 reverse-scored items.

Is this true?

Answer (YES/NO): YES